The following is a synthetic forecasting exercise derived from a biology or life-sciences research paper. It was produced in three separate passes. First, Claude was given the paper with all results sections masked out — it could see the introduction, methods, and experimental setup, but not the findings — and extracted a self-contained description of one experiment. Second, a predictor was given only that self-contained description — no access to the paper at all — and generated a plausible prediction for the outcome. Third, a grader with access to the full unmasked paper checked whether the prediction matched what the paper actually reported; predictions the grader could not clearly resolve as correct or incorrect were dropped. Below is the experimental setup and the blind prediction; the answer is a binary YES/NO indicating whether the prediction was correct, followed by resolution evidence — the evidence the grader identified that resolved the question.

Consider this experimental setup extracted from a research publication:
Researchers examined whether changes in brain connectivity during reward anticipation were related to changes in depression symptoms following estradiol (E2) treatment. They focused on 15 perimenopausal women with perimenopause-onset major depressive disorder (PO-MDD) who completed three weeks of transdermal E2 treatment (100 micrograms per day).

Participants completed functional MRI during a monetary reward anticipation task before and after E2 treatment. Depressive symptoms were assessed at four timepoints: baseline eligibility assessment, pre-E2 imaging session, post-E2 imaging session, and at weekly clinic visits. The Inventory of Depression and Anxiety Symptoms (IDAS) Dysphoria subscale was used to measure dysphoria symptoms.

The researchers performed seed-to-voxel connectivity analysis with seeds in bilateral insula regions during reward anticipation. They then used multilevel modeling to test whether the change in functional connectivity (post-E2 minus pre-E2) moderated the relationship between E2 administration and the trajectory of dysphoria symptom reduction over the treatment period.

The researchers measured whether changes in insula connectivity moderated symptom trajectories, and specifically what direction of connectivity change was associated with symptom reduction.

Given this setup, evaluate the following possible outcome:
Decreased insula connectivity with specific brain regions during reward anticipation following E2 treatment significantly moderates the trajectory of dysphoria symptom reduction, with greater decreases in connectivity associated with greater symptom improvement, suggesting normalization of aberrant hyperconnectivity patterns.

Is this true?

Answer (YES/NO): YES